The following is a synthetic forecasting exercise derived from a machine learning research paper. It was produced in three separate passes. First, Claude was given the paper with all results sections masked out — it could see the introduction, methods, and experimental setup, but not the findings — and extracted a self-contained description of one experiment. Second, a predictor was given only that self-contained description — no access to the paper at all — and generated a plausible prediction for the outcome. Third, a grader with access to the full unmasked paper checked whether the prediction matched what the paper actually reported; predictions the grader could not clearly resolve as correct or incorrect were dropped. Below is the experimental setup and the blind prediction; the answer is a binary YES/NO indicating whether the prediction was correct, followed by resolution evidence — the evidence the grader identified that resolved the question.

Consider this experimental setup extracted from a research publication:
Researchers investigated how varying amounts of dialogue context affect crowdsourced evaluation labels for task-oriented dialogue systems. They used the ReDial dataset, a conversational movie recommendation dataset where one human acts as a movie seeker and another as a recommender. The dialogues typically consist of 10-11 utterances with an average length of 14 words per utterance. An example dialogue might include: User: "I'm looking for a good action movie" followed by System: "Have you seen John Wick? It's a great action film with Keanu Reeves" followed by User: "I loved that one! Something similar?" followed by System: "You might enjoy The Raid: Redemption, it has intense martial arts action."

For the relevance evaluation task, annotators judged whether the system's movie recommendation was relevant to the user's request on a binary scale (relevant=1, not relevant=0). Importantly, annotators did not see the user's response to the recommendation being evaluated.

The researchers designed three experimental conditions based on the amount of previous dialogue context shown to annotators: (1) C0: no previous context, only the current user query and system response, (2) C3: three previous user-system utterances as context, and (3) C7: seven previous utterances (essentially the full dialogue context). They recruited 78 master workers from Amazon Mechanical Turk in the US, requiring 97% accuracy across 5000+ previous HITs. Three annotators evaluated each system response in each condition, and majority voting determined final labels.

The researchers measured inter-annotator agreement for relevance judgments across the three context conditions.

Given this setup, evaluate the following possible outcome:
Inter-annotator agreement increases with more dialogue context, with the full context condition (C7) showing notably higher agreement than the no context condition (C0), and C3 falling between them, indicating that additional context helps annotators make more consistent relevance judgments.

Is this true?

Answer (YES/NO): YES